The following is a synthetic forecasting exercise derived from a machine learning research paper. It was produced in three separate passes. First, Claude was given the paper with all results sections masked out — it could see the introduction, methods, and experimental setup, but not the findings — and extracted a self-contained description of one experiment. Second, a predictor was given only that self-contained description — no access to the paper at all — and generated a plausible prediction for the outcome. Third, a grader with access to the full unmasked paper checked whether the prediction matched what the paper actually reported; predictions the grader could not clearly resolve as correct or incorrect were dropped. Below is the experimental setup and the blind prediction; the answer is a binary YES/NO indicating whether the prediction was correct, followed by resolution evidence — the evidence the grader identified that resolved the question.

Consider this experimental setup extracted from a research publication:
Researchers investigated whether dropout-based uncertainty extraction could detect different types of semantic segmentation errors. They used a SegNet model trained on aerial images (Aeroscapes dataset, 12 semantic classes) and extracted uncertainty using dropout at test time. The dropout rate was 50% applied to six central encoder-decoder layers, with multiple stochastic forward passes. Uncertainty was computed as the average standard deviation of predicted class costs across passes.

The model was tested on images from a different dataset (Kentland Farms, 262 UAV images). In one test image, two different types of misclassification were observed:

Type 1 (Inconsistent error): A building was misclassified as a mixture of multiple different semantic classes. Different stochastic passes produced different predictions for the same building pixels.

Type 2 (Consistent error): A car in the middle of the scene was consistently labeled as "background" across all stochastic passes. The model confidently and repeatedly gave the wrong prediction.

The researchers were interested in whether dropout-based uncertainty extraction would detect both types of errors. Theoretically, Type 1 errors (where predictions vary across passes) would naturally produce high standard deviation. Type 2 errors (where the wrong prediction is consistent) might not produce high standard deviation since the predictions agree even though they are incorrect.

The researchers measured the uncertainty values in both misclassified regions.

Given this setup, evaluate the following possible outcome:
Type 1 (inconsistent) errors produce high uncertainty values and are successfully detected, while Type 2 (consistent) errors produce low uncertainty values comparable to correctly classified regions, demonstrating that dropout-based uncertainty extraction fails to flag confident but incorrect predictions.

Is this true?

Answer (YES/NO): NO